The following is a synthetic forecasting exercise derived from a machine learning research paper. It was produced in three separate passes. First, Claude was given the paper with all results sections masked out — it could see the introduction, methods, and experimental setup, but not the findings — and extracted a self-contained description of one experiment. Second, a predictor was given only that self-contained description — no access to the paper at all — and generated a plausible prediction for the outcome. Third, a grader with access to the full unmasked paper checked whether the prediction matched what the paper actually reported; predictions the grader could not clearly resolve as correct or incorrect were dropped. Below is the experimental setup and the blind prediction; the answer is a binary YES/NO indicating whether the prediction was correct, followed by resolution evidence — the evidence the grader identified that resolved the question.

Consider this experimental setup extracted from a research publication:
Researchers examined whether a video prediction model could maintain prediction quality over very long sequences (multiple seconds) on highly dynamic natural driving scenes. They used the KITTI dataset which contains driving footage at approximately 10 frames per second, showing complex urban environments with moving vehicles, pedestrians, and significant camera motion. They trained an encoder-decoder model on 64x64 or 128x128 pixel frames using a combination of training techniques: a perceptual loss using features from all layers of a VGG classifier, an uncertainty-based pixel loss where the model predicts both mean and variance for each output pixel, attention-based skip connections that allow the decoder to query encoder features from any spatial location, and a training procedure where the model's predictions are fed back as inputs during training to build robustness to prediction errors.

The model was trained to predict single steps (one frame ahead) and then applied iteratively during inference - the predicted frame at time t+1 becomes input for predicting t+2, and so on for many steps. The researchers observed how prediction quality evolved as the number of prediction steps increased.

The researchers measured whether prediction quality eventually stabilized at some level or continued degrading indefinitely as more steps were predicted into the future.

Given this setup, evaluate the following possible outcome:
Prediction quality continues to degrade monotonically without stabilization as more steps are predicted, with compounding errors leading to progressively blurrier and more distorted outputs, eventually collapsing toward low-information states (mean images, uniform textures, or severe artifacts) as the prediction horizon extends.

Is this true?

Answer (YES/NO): NO